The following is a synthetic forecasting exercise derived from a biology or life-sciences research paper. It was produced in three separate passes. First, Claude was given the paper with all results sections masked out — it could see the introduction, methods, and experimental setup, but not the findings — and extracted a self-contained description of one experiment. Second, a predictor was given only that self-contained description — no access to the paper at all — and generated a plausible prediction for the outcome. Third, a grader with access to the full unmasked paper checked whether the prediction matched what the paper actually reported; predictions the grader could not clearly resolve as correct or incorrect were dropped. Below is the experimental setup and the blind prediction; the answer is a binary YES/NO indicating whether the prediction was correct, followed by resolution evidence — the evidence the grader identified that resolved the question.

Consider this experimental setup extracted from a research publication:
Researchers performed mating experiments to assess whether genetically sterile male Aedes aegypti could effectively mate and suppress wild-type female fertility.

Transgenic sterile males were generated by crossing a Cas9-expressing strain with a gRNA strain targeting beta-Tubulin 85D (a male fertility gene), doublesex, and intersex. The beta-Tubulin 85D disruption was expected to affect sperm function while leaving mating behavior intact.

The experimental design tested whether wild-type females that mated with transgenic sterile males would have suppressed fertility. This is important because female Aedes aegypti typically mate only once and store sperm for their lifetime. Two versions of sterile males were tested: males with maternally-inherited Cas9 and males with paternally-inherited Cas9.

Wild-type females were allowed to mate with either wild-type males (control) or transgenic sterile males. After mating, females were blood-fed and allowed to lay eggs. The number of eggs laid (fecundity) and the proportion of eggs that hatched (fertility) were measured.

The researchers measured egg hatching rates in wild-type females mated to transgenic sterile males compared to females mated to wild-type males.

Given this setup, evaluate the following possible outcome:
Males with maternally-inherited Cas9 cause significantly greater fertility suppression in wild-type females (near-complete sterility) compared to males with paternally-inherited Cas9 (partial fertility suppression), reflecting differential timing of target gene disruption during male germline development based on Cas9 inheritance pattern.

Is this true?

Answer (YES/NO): NO